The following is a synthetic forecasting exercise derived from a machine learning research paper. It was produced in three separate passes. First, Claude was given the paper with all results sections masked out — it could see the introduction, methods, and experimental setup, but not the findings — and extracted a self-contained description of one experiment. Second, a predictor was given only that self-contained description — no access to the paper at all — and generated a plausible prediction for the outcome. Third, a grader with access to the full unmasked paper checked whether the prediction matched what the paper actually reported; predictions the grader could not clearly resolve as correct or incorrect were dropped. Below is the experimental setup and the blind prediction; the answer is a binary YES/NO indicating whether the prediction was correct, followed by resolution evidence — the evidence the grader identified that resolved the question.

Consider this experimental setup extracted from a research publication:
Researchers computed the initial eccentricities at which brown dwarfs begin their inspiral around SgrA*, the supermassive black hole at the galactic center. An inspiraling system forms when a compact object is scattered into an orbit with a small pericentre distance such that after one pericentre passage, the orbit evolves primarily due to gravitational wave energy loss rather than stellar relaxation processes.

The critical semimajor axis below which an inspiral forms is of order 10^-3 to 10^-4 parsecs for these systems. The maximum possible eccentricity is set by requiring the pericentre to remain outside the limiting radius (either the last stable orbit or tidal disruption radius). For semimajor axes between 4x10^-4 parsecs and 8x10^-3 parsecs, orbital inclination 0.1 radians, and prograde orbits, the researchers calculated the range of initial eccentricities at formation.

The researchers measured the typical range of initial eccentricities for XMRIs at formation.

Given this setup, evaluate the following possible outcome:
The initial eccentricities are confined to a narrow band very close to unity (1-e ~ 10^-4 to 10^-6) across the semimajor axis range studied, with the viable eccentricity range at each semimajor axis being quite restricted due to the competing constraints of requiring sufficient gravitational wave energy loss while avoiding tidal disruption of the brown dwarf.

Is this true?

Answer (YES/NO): NO